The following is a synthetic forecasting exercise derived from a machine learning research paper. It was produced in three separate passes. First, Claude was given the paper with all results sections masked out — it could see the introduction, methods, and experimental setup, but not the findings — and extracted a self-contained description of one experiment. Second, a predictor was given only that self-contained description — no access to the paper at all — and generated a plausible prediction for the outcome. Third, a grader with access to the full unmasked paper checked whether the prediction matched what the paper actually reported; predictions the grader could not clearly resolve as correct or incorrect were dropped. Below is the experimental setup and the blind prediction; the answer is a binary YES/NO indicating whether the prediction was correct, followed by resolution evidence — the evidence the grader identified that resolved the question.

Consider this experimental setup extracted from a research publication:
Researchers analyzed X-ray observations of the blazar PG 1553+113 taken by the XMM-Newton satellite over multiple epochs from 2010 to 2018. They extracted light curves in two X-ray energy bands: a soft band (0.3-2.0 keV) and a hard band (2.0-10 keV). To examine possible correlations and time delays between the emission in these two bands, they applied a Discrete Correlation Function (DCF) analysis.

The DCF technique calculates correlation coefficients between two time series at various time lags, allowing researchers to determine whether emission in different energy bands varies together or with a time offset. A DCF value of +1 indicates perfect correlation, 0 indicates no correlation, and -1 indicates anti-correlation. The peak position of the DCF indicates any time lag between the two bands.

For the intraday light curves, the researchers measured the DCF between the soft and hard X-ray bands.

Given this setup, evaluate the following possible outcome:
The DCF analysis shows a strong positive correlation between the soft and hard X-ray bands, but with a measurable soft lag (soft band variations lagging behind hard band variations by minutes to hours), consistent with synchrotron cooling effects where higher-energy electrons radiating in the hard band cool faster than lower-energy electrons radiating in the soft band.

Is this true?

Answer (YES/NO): NO